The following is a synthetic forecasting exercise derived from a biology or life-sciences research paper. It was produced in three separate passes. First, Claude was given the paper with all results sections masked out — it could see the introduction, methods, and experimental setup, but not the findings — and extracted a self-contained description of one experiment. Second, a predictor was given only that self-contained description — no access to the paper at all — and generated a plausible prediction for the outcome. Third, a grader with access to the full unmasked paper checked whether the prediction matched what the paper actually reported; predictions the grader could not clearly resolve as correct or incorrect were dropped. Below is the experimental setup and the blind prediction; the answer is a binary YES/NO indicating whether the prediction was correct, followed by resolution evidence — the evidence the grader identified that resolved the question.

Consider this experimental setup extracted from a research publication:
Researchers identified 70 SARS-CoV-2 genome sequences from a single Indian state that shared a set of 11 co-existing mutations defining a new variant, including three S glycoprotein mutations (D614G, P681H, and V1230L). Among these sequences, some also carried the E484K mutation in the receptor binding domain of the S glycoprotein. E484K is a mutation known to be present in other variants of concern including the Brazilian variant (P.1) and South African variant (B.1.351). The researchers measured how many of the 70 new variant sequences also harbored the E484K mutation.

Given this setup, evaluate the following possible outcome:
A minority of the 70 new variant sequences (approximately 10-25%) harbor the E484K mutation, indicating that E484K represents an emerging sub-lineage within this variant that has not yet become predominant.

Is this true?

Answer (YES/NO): YES